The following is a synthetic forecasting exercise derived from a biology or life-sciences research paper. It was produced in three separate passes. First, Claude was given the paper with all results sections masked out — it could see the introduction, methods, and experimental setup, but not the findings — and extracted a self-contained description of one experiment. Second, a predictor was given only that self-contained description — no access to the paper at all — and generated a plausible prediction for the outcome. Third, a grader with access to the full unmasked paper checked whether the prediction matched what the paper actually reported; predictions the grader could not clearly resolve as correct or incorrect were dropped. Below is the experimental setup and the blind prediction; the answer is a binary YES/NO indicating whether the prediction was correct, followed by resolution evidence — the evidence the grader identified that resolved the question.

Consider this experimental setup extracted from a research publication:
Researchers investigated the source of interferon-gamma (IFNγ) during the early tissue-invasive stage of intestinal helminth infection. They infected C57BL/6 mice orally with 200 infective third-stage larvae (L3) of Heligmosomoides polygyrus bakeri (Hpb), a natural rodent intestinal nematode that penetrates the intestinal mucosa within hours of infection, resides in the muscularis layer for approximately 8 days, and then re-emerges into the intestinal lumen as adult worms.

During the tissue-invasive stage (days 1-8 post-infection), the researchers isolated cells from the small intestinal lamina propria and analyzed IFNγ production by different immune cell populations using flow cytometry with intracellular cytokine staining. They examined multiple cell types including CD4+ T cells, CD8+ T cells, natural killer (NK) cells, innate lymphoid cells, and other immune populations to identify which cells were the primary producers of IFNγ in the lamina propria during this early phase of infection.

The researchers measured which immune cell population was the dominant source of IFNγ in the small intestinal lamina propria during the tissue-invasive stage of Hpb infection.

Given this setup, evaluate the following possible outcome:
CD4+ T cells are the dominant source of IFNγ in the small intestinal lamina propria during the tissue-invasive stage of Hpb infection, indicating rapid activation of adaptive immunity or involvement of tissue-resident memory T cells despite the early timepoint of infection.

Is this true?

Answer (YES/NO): NO